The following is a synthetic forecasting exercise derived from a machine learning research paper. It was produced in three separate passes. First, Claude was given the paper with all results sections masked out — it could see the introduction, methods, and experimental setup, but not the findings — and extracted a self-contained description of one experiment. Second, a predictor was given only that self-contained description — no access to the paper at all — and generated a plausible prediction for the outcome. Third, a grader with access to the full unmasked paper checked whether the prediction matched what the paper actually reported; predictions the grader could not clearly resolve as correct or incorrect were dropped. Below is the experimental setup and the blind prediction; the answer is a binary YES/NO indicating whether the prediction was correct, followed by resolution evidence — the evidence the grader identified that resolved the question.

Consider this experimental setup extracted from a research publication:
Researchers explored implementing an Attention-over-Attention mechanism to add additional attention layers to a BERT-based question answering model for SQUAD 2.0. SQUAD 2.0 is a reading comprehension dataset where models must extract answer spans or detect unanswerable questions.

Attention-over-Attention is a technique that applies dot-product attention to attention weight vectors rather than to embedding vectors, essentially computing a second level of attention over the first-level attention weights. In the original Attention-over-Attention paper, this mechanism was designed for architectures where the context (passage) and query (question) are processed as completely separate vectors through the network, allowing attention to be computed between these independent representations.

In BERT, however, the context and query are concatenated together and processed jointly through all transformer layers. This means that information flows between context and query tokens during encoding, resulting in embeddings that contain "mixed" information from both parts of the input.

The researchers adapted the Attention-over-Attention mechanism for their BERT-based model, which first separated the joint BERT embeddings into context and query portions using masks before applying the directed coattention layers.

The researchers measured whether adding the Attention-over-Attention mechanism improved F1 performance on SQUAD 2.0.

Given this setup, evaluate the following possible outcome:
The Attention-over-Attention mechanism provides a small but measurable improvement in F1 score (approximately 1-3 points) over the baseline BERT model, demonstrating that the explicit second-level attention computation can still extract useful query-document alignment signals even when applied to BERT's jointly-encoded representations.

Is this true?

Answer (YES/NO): NO